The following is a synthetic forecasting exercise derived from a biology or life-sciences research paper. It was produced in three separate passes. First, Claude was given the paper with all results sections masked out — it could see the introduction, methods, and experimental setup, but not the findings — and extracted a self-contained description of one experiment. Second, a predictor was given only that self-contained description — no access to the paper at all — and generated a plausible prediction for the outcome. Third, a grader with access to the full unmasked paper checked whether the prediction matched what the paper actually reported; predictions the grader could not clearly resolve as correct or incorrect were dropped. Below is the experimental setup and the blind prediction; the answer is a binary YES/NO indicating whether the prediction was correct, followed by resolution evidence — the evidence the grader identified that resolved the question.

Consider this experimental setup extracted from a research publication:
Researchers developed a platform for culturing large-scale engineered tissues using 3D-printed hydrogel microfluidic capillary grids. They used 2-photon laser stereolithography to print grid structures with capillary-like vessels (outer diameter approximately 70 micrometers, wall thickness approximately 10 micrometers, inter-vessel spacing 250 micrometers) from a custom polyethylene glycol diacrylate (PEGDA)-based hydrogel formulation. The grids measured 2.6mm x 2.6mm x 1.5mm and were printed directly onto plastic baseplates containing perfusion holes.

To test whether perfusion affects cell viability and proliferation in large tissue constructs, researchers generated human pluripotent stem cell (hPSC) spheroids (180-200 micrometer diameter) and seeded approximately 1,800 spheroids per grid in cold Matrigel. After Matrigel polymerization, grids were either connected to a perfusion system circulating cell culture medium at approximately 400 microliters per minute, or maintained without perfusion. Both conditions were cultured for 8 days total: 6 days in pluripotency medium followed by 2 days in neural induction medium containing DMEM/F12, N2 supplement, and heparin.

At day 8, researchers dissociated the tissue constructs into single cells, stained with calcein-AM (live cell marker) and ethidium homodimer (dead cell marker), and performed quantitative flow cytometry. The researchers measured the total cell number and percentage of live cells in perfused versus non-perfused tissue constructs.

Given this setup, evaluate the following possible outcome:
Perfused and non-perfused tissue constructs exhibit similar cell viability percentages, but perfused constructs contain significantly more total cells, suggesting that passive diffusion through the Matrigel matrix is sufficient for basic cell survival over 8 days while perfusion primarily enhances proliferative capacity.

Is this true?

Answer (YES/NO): YES